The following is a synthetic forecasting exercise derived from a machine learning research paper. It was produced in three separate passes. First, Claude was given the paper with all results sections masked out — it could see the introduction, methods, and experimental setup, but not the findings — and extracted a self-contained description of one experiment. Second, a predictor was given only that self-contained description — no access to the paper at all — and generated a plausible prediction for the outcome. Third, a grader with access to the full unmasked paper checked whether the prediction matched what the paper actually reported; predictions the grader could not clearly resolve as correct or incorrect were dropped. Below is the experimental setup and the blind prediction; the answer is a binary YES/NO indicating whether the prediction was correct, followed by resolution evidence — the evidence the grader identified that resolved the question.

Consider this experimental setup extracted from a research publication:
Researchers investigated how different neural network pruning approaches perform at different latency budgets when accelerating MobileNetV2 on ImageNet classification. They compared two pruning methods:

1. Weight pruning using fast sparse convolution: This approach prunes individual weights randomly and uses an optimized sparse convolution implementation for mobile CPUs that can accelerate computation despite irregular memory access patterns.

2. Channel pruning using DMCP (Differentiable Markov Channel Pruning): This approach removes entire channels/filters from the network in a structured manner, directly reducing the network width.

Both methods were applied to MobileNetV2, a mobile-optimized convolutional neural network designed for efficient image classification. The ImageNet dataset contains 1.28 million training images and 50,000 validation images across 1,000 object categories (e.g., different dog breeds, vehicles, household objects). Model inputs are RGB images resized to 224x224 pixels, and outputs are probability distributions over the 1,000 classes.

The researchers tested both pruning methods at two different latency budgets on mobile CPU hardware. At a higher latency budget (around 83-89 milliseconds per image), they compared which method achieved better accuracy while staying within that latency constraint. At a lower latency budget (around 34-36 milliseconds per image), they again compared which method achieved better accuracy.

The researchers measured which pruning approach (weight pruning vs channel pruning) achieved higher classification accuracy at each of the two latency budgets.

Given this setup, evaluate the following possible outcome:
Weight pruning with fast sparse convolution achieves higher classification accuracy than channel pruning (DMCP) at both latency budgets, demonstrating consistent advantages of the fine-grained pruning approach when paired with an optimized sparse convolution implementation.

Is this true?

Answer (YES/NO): NO